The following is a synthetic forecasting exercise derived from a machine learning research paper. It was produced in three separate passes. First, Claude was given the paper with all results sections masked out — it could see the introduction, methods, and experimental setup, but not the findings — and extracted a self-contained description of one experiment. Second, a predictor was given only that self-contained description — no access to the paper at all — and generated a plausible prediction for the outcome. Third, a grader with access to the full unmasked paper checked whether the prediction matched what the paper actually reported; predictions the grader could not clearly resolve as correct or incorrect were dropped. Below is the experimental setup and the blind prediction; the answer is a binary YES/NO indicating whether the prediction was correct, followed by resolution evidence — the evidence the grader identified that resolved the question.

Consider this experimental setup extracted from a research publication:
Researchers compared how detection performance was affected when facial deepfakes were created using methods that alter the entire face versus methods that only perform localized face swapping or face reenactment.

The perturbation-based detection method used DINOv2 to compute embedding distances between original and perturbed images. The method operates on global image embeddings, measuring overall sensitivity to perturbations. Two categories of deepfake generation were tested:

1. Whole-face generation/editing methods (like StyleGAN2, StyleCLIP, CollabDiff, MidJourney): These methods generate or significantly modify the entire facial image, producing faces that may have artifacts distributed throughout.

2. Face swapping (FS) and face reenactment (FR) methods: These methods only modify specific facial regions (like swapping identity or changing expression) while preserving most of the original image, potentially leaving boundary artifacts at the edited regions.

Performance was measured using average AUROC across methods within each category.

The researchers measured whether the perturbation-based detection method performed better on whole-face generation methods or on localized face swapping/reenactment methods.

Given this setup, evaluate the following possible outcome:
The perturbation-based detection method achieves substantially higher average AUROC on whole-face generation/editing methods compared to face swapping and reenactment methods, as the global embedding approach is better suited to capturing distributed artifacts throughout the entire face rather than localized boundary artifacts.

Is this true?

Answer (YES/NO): YES